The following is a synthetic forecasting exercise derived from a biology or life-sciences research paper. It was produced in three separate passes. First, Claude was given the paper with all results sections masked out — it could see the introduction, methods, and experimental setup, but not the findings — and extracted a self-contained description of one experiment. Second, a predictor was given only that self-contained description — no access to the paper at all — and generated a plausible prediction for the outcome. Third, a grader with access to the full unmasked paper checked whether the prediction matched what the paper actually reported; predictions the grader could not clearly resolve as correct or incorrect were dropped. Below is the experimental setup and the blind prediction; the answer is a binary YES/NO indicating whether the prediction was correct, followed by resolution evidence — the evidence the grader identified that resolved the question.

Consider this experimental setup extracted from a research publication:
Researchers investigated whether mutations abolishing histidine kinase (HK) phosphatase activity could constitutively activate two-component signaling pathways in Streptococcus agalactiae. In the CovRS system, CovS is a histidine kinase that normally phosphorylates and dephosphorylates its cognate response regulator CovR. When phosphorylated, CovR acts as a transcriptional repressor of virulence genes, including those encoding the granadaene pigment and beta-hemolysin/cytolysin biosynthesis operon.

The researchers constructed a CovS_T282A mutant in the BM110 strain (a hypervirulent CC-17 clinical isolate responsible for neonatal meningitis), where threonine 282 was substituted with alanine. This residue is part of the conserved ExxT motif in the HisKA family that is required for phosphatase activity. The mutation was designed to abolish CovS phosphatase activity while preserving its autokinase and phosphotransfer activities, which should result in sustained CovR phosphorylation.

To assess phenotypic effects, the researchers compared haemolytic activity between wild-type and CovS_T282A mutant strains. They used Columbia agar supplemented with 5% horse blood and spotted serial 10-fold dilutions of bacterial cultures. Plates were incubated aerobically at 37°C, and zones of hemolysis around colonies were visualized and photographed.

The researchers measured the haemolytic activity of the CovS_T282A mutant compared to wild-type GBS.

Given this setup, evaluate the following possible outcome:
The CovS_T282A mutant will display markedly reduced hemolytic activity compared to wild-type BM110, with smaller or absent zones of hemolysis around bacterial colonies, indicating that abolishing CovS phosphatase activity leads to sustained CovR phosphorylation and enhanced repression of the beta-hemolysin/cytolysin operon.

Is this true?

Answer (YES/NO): YES